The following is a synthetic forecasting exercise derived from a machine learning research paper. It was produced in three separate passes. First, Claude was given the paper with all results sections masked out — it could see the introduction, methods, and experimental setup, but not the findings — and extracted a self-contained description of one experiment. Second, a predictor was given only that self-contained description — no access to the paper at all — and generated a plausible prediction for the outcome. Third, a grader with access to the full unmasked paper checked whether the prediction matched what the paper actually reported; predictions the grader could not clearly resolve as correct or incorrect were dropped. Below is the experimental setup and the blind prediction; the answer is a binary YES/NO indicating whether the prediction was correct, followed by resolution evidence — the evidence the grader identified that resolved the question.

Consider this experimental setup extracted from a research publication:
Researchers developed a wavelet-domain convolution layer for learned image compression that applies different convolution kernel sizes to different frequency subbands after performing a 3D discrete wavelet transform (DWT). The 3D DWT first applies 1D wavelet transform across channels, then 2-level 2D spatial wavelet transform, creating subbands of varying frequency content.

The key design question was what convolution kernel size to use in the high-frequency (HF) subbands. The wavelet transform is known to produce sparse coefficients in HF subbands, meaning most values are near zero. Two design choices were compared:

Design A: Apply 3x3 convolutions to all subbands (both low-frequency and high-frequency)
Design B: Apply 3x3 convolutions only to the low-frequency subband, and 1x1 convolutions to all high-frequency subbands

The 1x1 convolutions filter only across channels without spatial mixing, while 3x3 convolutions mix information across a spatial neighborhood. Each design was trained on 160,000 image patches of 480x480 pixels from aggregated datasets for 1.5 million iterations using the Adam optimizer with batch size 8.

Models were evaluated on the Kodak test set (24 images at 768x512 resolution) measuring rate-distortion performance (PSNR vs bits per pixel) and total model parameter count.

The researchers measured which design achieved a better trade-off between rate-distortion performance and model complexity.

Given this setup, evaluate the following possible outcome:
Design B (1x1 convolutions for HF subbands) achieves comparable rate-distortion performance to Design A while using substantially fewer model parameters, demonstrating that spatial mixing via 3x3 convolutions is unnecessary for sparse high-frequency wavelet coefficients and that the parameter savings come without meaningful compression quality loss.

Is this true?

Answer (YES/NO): YES